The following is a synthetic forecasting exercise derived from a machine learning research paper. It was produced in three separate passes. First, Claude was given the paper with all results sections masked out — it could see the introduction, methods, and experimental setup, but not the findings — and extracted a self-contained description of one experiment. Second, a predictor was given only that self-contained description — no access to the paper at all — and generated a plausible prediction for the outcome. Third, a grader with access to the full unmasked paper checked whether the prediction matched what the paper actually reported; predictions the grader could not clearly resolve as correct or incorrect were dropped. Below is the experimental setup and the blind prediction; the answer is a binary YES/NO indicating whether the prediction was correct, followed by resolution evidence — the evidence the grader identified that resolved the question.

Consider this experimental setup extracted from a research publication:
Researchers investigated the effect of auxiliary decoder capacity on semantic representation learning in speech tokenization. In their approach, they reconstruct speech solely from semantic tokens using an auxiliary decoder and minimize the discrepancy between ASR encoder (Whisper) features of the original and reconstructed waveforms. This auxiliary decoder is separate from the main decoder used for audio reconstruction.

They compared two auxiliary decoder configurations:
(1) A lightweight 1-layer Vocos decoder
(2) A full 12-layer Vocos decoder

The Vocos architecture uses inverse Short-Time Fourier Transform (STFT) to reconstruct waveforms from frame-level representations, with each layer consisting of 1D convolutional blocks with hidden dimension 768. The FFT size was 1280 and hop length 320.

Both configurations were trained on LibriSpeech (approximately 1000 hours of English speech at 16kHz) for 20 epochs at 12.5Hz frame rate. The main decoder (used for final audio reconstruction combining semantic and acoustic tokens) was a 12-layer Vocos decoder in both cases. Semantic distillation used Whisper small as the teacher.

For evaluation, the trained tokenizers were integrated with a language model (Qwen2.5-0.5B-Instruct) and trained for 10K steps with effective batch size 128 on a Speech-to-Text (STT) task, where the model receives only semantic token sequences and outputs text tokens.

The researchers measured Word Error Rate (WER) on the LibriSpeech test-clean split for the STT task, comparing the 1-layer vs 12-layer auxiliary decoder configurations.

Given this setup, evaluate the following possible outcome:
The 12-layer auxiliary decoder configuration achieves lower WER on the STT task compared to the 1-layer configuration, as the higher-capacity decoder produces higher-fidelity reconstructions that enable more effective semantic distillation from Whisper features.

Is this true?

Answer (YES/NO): NO